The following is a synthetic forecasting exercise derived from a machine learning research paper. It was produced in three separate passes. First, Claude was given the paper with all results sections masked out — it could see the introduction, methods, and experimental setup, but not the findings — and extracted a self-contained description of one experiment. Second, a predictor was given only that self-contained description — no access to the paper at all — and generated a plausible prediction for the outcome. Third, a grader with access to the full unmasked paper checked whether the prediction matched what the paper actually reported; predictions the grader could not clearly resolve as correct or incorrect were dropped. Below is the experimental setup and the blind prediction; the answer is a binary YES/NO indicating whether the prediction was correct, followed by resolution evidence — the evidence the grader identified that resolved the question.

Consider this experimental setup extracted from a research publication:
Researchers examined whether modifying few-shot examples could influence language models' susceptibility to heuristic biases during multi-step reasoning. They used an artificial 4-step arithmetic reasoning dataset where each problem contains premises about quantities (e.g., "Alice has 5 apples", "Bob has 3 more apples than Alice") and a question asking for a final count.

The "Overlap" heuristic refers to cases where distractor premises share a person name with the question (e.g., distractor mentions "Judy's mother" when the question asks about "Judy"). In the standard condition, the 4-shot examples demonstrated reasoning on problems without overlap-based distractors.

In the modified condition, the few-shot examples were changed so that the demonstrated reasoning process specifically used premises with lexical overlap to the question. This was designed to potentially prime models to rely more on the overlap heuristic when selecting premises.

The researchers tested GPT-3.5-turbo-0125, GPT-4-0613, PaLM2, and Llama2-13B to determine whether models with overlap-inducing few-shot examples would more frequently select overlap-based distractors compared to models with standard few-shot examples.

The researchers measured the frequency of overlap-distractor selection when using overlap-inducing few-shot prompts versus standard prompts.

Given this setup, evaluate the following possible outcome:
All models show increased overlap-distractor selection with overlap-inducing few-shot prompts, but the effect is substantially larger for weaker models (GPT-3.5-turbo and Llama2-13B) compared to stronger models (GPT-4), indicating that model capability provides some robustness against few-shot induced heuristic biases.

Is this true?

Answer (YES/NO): NO